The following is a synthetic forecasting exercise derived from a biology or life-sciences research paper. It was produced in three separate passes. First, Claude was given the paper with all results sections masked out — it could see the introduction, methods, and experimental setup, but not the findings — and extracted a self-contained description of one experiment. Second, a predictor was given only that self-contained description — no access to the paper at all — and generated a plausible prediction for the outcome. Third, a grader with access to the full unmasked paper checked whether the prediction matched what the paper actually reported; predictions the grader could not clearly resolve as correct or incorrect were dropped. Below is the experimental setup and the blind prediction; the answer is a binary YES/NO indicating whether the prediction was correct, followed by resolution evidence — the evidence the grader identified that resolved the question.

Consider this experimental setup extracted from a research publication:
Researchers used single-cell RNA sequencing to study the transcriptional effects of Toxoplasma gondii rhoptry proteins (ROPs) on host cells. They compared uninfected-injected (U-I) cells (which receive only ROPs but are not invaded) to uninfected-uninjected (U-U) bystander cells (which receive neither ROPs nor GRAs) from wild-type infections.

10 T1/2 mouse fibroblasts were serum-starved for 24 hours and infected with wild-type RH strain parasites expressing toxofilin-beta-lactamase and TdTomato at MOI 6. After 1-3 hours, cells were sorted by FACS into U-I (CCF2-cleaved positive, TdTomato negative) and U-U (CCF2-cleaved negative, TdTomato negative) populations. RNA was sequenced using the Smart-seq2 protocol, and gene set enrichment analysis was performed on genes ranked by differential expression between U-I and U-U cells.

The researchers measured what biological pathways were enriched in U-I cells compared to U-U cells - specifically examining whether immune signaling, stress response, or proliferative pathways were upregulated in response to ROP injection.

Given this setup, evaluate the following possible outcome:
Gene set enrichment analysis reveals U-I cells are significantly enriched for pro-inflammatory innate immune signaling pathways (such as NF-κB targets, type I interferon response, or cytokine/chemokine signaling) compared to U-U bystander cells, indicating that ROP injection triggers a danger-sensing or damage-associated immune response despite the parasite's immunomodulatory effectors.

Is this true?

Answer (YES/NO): YES